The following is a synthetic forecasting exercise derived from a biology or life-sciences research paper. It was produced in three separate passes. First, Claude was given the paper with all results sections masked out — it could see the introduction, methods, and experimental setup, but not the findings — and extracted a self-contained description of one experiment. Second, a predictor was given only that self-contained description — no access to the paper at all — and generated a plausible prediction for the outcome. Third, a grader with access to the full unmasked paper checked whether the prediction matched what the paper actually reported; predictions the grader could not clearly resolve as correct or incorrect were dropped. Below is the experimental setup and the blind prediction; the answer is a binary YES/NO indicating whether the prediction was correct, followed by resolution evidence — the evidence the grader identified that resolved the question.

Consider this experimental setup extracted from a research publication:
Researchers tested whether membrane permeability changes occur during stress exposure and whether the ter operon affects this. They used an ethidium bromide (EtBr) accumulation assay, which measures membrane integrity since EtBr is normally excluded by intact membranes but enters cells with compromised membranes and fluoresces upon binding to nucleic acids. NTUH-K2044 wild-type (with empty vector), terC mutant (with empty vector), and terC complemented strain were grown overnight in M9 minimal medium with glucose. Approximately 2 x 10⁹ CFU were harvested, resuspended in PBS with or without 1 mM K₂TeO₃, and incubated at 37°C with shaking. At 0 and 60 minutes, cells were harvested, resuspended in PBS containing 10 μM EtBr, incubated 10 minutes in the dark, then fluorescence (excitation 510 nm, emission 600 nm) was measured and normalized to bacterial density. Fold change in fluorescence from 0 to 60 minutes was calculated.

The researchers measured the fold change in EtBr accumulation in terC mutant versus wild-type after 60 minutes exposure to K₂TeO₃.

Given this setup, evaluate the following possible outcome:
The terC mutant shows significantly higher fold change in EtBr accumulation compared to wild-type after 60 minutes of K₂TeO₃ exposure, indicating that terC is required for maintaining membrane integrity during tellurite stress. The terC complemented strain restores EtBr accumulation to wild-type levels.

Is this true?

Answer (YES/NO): NO